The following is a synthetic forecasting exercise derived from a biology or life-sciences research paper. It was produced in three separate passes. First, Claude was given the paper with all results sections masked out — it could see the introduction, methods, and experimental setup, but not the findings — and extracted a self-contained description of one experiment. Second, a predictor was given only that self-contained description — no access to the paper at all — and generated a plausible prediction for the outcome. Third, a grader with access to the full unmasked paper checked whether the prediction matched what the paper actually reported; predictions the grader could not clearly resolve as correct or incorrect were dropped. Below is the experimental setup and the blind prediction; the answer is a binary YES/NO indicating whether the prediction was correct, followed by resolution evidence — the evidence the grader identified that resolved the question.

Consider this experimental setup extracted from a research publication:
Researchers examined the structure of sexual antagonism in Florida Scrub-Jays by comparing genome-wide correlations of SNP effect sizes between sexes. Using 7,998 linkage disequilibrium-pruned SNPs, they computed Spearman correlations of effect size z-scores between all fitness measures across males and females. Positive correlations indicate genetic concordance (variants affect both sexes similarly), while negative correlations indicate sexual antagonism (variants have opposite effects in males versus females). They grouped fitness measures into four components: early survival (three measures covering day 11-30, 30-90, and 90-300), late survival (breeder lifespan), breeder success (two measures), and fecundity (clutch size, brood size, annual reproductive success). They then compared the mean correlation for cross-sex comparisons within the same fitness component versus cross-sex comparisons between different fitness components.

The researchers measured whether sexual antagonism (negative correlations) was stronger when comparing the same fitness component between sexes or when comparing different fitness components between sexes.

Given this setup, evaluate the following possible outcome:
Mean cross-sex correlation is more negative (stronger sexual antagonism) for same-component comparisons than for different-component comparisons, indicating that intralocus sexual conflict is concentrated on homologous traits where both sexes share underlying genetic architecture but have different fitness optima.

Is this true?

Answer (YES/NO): NO